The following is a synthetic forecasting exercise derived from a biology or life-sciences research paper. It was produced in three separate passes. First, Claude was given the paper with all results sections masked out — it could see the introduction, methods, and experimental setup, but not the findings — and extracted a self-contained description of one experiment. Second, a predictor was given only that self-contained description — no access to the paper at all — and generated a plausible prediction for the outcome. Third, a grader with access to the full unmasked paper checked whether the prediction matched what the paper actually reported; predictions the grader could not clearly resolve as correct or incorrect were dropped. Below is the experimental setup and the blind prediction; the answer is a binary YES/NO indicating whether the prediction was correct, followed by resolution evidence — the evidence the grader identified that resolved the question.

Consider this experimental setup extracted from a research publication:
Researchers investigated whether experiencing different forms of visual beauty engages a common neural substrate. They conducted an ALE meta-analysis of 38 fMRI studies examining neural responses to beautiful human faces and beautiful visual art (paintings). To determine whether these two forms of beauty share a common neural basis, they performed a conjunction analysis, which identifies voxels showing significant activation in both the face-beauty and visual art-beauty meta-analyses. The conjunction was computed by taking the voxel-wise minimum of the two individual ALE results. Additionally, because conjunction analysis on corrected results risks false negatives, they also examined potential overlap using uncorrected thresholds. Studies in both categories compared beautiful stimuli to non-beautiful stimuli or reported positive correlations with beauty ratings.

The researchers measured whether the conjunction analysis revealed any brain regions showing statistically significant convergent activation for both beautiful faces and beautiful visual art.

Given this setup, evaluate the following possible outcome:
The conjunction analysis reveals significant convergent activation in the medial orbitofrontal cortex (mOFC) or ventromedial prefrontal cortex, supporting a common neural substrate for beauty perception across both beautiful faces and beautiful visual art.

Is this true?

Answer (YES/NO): NO